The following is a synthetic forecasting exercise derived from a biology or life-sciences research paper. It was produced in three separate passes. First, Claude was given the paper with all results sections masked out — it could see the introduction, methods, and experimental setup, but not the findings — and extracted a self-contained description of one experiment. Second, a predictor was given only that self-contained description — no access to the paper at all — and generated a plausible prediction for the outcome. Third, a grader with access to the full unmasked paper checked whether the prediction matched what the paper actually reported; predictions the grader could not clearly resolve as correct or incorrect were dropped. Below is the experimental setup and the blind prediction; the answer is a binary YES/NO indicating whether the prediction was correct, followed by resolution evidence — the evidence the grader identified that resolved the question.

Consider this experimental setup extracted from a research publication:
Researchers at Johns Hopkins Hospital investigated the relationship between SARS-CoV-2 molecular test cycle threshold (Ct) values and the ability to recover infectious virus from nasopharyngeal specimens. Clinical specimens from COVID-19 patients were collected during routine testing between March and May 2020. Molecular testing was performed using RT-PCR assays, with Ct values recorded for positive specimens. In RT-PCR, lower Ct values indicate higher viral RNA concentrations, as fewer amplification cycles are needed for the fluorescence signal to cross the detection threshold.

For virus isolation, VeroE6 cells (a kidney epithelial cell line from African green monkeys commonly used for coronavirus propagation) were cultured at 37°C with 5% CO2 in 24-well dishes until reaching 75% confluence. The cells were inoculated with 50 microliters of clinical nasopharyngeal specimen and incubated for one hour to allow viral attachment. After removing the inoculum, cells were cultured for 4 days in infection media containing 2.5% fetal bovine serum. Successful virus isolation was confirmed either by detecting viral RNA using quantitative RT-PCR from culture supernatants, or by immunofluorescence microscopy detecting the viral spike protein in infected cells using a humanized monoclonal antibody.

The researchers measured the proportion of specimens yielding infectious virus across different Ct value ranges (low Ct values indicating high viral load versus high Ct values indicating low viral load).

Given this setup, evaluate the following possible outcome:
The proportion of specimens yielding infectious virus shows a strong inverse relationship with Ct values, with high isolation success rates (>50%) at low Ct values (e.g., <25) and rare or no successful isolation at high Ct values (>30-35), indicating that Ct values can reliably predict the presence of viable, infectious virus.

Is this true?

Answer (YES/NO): NO